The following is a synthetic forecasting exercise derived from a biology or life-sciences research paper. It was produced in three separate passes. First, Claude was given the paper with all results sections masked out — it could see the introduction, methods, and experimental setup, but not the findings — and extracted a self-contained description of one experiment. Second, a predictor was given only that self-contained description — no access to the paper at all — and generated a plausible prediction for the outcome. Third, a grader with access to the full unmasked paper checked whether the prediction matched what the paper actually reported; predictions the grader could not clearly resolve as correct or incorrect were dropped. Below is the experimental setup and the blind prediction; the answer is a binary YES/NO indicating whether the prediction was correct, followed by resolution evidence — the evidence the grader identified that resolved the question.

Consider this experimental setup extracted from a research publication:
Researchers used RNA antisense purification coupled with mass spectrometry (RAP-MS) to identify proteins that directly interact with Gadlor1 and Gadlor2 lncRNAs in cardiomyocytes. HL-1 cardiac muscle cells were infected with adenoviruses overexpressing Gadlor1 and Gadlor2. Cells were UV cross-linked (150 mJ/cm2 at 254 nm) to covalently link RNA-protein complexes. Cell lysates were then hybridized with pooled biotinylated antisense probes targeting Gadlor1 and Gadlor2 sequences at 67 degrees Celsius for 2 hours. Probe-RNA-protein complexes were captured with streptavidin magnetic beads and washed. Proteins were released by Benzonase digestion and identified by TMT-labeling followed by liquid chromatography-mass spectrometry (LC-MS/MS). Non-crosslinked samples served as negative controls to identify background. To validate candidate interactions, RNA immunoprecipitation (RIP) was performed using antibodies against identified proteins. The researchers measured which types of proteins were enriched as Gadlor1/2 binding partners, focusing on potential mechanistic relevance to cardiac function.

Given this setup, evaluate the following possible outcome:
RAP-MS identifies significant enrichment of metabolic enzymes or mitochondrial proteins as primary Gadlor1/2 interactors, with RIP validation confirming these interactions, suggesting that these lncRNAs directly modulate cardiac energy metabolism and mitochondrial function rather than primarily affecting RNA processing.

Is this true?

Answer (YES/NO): NO